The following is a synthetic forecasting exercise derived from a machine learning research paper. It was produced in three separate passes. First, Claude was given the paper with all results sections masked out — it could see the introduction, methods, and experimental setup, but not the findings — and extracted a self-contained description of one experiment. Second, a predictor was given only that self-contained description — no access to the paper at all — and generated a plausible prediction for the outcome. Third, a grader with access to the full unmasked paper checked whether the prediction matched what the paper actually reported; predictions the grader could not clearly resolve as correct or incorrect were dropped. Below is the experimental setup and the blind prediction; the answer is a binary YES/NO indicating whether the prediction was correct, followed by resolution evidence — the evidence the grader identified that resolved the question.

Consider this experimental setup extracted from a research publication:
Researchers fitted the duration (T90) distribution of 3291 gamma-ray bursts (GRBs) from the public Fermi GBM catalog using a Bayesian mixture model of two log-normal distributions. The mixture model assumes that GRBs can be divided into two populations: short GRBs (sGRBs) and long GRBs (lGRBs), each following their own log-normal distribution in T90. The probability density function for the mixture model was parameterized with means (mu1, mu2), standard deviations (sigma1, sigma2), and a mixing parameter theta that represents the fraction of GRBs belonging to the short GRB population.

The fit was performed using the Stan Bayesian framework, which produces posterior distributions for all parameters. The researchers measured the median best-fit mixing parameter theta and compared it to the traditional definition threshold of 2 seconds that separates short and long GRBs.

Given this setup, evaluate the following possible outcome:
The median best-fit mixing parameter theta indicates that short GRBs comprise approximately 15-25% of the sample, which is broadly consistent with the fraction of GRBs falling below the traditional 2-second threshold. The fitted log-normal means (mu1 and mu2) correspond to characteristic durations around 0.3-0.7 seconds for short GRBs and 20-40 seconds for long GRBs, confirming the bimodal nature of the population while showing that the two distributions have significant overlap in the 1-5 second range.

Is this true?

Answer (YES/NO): YES